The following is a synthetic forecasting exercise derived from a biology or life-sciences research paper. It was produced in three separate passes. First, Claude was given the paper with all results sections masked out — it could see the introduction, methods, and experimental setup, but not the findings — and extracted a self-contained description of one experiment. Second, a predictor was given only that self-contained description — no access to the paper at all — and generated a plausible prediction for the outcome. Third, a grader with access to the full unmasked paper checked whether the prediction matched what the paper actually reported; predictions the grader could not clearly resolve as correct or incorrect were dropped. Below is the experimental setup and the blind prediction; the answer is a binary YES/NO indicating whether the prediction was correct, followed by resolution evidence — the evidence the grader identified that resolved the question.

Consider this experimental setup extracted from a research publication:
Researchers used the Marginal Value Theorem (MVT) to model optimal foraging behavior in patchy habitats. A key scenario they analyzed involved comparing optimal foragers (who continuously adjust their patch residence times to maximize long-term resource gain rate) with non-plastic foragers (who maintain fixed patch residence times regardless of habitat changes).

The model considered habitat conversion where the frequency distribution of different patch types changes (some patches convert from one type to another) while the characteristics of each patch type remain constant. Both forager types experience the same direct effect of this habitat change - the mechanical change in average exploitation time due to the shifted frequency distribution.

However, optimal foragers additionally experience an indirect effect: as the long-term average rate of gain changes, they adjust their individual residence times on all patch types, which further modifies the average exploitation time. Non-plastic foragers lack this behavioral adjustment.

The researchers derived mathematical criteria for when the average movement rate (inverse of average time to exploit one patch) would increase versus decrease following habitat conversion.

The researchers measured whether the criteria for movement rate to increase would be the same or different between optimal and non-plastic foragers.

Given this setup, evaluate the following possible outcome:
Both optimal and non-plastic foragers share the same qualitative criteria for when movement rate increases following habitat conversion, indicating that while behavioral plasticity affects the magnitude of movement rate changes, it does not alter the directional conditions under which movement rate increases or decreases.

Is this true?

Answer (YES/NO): NO